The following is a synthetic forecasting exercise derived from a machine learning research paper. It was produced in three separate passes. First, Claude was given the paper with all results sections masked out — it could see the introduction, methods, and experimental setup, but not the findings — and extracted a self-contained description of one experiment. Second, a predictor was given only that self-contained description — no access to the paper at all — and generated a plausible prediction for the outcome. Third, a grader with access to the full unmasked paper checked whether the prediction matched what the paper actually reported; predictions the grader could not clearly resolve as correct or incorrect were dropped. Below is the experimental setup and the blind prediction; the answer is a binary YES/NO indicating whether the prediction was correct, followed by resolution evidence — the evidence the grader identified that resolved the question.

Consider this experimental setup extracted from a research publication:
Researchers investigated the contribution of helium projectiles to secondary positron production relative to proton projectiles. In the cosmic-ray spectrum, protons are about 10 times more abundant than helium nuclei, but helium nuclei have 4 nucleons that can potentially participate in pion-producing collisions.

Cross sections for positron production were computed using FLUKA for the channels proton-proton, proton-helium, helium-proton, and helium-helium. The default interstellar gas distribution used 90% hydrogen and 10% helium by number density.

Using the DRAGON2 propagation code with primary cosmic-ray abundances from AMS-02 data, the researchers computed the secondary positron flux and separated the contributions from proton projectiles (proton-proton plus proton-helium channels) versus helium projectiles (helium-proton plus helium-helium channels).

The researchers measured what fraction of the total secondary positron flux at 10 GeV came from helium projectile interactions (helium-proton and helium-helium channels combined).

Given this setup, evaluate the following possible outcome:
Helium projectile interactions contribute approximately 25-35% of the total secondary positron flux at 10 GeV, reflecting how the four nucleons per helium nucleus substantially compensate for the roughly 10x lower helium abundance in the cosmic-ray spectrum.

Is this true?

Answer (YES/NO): NO